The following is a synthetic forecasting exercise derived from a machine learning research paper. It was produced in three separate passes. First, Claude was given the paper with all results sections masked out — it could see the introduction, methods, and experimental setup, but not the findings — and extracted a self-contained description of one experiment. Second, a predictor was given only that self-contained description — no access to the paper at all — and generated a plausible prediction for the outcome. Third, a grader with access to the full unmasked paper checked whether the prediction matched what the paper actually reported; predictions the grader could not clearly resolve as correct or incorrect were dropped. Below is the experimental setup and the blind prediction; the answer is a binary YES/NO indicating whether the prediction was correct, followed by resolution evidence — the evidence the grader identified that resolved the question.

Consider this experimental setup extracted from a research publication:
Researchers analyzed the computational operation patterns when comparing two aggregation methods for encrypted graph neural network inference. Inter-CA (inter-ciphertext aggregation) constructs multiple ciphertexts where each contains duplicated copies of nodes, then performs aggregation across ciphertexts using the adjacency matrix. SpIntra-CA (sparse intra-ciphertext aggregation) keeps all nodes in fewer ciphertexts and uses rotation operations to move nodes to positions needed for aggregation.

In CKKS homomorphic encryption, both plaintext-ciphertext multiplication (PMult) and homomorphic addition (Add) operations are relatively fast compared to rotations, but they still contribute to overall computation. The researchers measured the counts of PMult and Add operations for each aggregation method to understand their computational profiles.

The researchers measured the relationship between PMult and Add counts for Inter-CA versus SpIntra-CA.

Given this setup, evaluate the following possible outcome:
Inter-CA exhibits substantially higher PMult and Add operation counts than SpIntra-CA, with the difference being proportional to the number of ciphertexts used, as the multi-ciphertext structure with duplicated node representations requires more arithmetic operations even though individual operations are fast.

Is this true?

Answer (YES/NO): NO